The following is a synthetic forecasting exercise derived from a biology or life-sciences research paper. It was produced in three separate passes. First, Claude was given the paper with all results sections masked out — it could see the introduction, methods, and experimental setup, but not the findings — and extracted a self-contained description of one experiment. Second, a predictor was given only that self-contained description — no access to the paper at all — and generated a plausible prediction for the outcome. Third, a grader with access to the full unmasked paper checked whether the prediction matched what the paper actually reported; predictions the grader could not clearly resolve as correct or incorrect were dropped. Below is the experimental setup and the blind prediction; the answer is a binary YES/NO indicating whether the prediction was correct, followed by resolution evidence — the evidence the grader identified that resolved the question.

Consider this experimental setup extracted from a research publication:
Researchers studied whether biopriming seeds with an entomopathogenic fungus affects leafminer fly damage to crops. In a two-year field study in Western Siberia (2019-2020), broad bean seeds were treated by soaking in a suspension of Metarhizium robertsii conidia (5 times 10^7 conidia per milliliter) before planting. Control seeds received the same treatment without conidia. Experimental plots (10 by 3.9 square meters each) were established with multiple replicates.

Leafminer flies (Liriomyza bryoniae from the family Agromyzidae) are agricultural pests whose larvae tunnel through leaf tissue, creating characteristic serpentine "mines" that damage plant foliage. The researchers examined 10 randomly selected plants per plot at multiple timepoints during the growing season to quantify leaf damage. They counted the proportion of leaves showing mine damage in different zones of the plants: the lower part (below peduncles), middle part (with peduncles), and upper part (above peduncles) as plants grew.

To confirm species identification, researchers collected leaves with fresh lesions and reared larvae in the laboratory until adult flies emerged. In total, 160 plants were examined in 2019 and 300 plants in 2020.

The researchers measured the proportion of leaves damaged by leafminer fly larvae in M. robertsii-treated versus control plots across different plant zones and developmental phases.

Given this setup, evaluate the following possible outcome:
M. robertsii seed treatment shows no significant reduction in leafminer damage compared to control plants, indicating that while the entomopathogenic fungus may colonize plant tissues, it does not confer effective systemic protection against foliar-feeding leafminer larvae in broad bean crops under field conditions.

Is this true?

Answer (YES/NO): YES